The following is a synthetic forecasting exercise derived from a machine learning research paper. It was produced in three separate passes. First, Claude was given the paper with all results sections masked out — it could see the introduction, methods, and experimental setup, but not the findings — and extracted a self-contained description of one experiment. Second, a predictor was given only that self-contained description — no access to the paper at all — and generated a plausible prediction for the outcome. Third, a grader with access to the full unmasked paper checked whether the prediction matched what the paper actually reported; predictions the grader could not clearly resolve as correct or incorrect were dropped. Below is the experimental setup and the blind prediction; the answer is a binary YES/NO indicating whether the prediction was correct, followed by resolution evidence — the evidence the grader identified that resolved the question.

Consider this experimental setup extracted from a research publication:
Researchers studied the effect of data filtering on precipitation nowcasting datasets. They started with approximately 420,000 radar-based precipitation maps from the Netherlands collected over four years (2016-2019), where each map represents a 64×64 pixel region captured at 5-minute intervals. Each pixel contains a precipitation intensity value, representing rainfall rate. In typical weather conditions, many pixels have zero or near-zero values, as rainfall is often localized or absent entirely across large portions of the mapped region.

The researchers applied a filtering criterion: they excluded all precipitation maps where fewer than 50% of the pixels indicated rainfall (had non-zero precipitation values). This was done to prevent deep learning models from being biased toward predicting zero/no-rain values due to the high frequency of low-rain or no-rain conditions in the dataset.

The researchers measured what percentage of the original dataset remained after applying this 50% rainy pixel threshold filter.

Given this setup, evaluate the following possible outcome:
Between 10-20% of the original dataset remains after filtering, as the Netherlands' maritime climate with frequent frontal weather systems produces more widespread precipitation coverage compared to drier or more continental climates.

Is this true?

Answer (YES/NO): NO